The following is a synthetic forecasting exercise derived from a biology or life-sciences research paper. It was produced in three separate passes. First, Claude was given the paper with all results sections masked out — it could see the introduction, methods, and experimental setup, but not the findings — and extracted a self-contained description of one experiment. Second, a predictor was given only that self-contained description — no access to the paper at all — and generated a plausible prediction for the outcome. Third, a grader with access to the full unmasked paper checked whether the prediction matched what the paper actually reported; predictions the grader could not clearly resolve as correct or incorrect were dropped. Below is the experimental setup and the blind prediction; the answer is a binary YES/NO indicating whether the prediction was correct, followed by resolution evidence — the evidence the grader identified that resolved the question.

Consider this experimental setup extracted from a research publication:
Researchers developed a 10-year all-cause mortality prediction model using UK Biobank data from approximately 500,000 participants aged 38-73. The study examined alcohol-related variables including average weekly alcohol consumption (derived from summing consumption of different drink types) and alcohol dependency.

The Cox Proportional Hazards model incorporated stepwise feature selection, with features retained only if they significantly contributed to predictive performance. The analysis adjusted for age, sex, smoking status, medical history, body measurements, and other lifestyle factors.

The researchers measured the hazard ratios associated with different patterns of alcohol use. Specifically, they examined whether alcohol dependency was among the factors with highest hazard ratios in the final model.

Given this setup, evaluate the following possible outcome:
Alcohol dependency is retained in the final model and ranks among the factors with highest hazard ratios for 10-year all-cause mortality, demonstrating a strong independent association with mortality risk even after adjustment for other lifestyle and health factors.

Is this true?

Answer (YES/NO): YES